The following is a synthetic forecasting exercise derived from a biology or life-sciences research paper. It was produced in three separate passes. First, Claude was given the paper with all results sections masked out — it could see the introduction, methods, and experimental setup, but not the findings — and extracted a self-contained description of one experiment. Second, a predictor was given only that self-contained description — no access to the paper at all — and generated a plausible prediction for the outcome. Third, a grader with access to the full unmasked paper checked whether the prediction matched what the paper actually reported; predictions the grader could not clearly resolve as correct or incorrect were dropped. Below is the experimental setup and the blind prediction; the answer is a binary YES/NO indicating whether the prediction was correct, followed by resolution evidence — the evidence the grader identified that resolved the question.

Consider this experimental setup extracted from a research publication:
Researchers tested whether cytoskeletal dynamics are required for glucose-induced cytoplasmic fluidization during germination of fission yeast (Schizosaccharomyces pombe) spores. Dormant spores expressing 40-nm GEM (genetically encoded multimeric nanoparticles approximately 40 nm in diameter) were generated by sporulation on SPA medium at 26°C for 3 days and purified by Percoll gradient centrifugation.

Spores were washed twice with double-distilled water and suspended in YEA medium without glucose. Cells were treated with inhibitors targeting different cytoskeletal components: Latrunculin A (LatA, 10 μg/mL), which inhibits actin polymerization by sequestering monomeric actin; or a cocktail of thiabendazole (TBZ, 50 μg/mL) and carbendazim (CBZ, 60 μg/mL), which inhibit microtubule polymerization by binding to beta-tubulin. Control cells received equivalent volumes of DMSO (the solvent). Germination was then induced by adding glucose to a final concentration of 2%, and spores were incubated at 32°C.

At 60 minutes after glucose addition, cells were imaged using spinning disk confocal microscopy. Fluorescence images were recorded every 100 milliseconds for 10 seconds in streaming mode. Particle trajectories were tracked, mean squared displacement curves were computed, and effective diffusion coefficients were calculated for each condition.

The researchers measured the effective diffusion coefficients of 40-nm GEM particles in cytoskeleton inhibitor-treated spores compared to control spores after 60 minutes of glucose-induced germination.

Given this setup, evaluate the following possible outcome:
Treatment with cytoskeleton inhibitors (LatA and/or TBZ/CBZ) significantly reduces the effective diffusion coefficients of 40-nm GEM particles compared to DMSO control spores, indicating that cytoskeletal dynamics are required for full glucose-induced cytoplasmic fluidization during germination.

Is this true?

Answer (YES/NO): NO